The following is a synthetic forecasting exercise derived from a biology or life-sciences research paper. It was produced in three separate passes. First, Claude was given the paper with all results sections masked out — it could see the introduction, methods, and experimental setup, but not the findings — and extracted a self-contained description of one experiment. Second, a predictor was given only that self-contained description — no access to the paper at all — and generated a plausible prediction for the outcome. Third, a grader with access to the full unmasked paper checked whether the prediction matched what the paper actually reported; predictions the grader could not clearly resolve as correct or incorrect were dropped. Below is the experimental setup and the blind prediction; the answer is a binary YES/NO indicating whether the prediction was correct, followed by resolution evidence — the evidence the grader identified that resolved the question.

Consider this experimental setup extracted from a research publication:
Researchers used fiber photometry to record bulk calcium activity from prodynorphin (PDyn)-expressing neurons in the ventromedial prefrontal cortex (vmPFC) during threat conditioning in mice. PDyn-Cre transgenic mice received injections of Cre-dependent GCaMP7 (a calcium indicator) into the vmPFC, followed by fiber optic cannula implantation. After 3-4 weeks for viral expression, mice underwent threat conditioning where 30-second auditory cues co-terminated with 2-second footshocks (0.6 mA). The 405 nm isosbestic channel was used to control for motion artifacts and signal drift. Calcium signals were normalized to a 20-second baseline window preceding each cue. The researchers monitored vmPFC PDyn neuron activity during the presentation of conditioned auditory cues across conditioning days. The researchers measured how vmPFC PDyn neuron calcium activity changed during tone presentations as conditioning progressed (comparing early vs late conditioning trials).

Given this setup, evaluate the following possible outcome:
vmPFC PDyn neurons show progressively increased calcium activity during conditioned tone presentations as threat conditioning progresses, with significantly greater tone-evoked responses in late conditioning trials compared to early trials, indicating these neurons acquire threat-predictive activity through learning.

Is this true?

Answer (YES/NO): YES